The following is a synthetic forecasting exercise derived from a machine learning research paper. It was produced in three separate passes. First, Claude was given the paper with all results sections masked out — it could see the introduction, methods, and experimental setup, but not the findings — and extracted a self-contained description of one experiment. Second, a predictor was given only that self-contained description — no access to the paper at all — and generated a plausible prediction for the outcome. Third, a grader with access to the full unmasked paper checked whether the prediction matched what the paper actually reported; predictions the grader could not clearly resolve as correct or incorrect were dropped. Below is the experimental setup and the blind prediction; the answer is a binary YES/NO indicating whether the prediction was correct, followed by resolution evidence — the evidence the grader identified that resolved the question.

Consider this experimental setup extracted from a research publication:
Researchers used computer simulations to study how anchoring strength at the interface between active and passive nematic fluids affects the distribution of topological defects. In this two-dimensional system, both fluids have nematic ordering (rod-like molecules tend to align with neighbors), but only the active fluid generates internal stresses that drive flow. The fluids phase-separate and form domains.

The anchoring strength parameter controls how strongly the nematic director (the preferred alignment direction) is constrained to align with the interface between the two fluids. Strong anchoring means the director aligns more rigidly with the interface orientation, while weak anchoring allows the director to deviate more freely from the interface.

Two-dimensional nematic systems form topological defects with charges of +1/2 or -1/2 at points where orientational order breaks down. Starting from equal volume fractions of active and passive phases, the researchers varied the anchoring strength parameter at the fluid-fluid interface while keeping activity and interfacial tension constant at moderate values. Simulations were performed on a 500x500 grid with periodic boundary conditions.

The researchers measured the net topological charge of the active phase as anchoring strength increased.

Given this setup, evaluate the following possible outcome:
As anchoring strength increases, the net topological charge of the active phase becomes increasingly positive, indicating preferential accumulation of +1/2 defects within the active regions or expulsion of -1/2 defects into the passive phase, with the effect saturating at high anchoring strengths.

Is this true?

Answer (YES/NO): NO